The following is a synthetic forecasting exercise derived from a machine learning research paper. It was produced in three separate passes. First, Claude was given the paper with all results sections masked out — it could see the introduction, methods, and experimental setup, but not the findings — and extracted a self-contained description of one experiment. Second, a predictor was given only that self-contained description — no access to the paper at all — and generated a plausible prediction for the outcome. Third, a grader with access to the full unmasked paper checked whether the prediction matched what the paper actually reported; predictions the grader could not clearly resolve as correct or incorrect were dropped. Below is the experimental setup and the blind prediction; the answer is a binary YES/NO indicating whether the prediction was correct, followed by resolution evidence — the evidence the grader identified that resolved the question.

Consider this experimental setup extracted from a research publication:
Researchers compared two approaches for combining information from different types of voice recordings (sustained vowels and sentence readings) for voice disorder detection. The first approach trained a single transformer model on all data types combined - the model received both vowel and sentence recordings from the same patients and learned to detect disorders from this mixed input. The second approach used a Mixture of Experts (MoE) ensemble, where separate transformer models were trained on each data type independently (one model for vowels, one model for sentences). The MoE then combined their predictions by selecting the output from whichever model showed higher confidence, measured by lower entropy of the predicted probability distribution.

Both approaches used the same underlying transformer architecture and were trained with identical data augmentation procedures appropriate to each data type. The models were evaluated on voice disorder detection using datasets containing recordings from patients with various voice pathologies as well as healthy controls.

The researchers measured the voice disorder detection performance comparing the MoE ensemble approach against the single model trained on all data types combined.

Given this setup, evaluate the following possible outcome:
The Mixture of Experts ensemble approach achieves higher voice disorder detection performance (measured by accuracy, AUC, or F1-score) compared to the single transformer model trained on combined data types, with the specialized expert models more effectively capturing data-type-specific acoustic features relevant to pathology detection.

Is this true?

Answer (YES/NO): YES